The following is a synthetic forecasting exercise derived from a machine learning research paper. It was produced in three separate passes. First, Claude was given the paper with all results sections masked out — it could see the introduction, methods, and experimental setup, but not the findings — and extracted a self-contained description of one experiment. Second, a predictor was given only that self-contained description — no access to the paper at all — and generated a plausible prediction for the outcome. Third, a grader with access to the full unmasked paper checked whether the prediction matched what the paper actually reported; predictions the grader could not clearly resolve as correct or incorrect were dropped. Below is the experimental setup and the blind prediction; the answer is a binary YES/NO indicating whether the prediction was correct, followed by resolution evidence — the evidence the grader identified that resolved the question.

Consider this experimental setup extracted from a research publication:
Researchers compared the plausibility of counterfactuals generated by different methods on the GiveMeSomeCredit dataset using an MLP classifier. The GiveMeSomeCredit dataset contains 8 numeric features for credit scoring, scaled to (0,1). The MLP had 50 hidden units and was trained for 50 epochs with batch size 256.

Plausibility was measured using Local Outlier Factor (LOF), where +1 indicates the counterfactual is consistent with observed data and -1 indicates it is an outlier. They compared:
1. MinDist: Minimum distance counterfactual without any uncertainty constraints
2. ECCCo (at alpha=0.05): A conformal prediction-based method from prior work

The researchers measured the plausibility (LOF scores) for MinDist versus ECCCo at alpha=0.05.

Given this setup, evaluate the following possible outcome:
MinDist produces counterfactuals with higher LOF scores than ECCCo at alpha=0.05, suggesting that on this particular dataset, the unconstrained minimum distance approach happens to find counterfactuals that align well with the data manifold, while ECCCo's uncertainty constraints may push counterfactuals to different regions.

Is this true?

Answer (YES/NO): YES